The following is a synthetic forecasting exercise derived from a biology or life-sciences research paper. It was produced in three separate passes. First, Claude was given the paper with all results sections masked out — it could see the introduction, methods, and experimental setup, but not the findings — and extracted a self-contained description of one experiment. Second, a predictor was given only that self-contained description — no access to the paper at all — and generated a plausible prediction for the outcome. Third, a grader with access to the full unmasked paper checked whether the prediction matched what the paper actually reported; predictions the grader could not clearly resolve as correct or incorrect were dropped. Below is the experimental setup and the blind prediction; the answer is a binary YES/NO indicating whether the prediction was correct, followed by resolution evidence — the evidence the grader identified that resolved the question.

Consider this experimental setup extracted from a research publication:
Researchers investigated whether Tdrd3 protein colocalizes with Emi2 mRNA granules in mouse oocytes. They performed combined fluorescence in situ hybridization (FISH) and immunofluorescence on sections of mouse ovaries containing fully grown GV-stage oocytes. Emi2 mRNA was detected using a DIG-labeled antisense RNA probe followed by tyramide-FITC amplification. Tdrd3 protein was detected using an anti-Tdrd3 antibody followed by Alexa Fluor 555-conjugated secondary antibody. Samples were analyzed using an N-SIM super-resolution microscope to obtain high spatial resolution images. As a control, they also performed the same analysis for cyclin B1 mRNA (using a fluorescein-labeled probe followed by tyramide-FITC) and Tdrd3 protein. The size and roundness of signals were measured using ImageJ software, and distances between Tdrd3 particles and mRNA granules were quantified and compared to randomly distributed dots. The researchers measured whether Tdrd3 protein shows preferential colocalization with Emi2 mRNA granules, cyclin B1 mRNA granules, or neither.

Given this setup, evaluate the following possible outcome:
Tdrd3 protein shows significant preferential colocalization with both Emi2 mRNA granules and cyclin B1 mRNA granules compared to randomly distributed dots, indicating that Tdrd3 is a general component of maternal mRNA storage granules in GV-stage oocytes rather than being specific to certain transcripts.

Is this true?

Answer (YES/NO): NO